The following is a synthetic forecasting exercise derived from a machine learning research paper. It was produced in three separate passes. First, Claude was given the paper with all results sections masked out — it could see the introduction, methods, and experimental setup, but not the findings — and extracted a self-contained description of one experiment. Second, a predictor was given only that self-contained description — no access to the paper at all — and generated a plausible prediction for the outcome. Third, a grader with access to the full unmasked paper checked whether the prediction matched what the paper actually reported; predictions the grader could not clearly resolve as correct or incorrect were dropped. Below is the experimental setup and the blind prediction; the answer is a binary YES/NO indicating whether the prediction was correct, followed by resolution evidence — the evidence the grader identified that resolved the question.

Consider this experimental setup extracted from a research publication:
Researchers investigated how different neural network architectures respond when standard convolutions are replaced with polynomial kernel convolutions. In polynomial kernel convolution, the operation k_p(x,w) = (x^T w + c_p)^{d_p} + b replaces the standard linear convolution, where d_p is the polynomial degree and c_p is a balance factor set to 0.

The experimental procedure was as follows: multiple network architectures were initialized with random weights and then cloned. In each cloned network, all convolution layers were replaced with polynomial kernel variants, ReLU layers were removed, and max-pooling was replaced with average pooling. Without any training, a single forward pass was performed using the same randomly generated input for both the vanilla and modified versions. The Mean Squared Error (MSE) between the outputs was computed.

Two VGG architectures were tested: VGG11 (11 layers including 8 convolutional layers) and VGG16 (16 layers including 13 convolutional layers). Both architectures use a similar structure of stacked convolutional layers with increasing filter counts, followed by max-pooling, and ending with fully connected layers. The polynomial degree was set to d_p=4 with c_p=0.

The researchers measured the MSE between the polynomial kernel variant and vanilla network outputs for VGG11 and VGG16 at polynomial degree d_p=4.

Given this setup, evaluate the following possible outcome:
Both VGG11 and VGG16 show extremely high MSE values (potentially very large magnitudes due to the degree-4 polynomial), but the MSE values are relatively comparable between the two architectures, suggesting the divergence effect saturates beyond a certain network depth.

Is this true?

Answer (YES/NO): NO